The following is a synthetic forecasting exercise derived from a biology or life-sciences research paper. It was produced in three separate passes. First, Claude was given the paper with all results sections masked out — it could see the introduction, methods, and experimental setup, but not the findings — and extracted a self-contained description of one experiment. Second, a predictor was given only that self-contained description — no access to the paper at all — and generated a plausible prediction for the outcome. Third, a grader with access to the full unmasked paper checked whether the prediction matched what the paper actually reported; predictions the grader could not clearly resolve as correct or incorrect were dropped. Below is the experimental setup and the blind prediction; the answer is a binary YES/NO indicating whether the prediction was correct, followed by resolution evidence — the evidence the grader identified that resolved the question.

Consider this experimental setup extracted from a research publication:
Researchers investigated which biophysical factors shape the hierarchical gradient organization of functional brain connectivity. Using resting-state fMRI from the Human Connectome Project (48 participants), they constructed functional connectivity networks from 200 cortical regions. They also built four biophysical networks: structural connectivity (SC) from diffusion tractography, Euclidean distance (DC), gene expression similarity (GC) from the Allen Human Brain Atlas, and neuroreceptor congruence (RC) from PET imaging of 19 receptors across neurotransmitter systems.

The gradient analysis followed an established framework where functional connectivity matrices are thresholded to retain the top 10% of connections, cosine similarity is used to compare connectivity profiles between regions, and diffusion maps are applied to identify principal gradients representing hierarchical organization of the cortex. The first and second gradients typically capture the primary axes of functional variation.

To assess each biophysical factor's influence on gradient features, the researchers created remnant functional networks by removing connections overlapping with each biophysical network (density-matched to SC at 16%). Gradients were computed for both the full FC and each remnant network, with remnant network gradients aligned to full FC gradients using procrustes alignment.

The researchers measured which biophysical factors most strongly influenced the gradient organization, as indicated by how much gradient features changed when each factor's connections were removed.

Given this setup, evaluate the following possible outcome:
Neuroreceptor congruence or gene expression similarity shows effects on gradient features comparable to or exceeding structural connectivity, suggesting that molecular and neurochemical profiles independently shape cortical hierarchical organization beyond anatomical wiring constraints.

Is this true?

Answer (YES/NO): YES